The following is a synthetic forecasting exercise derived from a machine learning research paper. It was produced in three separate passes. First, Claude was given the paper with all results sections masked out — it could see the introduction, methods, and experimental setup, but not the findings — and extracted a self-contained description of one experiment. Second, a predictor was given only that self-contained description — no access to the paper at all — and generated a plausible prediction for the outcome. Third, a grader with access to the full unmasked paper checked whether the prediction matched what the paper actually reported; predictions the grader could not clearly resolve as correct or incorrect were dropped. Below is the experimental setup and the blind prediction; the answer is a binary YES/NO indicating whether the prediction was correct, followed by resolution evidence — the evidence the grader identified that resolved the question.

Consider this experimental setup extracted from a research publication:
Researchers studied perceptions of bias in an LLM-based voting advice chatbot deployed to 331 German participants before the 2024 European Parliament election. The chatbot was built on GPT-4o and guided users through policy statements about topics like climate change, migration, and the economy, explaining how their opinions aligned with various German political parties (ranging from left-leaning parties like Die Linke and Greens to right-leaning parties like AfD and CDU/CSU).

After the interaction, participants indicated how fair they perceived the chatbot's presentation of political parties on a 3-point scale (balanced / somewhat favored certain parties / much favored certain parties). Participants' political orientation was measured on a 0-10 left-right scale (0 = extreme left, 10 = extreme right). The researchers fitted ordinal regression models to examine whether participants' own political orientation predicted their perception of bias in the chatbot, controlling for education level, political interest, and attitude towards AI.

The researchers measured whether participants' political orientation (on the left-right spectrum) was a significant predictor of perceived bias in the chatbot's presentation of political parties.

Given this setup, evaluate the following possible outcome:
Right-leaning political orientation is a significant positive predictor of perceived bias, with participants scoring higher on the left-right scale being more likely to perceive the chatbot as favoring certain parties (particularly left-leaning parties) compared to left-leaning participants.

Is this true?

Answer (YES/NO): NO